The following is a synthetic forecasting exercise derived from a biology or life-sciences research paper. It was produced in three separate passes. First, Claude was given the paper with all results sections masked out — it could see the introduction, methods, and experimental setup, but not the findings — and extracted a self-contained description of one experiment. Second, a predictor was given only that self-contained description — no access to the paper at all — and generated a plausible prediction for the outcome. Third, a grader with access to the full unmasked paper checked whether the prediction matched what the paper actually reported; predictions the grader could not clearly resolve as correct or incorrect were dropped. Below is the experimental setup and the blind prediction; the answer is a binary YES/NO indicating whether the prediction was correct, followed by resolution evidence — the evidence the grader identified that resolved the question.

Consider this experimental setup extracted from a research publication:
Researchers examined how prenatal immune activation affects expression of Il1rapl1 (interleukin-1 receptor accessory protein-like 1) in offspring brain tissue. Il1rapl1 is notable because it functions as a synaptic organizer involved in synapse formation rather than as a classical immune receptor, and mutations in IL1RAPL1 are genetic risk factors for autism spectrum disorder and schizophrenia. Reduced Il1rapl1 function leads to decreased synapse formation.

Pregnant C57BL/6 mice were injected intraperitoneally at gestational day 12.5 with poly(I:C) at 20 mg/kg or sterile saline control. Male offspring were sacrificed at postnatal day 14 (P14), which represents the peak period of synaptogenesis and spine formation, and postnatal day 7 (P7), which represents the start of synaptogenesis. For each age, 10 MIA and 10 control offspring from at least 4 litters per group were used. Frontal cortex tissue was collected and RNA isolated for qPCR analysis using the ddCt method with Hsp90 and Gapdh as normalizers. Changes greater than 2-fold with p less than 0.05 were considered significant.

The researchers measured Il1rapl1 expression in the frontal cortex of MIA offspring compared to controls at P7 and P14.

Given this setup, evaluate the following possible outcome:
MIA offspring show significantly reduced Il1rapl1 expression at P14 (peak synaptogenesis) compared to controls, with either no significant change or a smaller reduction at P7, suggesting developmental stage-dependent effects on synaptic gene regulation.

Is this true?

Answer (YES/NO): NO